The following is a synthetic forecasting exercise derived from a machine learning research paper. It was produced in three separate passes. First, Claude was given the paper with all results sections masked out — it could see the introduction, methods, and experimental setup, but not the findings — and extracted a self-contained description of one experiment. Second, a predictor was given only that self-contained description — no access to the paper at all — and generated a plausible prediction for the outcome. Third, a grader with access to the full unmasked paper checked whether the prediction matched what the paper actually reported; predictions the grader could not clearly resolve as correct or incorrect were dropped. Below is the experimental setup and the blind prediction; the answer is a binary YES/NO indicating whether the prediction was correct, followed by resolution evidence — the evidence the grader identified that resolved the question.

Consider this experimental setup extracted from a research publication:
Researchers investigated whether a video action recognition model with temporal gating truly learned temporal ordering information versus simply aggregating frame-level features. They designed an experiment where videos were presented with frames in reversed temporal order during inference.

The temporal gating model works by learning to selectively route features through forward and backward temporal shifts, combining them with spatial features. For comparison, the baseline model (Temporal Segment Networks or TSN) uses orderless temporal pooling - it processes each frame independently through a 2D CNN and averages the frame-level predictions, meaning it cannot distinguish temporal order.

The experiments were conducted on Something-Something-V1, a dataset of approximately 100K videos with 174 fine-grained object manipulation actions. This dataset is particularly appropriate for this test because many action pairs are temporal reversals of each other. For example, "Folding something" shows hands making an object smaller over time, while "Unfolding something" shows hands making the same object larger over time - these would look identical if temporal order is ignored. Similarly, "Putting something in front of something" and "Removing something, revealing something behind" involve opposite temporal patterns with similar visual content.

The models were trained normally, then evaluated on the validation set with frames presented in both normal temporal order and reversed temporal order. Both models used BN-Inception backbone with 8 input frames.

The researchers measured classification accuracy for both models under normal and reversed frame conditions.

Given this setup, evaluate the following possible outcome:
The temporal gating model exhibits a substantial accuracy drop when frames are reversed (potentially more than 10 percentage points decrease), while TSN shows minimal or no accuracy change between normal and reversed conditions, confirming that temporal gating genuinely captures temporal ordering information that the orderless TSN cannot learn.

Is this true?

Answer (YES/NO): YES